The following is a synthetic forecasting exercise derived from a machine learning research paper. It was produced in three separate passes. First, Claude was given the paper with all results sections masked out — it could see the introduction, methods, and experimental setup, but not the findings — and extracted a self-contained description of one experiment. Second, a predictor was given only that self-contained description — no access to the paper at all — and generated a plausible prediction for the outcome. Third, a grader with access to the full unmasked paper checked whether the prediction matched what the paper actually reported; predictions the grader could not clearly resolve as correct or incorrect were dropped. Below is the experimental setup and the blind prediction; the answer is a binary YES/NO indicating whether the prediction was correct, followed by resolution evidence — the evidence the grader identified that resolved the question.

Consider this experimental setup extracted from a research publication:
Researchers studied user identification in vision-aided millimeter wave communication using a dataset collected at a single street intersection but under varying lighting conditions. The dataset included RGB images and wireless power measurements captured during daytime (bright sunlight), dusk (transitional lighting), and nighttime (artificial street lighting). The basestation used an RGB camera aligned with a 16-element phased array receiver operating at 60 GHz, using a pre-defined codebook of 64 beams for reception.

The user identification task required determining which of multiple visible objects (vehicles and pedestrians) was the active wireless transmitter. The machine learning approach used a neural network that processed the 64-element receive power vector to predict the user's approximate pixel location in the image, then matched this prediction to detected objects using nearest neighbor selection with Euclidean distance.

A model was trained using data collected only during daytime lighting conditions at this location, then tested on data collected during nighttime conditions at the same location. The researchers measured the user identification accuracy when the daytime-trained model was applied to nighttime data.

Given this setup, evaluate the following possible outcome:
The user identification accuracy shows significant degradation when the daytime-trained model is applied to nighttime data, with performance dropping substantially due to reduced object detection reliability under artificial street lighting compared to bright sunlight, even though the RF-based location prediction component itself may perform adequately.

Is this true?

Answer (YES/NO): NO